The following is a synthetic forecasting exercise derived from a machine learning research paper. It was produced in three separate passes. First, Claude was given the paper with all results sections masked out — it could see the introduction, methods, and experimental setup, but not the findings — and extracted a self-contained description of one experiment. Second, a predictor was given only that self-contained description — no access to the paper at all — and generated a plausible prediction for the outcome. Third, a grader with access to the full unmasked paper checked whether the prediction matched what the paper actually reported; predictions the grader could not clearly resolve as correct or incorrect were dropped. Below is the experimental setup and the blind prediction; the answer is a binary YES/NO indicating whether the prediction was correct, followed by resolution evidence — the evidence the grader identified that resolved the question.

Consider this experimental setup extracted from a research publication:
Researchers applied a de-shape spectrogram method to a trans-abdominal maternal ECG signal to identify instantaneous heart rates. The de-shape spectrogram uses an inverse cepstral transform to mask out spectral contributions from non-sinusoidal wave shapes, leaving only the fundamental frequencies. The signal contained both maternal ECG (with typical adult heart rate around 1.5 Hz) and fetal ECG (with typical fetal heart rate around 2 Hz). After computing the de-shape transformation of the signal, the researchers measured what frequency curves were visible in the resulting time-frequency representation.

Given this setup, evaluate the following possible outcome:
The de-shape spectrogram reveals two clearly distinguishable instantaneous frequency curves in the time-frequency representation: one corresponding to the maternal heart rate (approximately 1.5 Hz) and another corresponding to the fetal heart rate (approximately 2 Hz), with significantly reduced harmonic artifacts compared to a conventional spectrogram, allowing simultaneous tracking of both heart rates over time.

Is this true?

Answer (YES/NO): YES